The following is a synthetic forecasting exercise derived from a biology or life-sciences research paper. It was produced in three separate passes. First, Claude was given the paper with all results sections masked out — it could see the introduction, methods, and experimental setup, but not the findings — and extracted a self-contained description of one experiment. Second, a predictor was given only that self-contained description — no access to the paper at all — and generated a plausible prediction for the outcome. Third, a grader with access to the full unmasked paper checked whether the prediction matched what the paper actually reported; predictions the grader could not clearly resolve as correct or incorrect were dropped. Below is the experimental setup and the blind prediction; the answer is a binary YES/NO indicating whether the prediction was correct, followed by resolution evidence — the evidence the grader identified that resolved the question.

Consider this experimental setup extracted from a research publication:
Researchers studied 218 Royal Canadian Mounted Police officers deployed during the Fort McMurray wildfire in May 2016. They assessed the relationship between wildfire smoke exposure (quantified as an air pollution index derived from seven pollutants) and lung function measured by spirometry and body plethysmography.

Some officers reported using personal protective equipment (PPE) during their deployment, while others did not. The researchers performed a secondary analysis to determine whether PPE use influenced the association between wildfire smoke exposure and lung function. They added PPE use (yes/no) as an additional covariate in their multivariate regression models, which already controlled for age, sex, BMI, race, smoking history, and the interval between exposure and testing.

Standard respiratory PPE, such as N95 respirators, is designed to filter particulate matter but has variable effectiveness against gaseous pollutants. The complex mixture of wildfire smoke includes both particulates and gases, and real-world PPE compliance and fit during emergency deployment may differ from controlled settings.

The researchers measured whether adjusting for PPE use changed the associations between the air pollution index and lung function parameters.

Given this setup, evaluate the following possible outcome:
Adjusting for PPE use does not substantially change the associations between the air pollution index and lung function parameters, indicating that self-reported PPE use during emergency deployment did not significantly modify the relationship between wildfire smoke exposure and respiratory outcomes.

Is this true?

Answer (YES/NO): YES